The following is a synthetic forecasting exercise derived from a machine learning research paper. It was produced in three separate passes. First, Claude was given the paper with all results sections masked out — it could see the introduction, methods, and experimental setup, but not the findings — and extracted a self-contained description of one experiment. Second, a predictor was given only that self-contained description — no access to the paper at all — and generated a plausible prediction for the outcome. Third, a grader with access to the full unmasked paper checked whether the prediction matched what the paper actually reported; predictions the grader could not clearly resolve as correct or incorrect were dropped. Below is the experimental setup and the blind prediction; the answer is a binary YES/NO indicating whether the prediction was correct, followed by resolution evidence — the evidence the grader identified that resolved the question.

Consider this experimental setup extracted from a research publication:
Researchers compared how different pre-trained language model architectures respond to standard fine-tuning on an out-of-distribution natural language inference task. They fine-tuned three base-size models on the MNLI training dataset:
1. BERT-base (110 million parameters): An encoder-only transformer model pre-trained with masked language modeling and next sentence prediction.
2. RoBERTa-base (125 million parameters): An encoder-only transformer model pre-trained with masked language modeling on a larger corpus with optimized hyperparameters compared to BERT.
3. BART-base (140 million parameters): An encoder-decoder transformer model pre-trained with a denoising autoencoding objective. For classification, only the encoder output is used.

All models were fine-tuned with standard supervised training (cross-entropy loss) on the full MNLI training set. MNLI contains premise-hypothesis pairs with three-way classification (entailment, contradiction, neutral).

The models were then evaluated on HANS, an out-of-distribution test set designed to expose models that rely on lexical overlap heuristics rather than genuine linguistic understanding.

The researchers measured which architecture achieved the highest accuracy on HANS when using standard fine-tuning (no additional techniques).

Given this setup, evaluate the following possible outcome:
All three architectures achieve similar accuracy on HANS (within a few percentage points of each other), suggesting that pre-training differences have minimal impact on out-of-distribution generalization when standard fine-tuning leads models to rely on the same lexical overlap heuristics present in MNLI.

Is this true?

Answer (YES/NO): NO